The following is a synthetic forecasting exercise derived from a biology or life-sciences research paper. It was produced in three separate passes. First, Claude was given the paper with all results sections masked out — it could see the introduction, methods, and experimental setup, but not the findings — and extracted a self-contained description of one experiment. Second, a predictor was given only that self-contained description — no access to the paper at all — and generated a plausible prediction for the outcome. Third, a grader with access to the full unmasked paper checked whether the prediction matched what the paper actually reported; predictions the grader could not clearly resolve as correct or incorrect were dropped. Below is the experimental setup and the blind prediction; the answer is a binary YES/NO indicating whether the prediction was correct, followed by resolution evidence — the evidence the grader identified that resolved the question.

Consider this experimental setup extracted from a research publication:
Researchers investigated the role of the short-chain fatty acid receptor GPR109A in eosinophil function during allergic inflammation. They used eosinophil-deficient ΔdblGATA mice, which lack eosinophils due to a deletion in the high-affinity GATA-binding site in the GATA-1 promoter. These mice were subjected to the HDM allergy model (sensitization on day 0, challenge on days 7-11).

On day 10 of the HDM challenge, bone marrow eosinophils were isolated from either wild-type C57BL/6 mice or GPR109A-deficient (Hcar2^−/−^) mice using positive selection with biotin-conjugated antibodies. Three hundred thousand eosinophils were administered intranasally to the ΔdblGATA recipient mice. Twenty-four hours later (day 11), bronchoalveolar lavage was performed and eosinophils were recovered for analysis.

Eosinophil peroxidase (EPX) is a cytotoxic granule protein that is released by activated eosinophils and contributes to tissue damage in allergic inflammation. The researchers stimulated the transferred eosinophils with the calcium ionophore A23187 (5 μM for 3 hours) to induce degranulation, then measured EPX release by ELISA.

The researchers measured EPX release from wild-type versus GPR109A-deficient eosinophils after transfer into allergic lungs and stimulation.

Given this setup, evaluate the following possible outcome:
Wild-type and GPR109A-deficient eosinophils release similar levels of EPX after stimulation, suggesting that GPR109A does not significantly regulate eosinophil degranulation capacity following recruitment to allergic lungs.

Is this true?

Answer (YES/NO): NO